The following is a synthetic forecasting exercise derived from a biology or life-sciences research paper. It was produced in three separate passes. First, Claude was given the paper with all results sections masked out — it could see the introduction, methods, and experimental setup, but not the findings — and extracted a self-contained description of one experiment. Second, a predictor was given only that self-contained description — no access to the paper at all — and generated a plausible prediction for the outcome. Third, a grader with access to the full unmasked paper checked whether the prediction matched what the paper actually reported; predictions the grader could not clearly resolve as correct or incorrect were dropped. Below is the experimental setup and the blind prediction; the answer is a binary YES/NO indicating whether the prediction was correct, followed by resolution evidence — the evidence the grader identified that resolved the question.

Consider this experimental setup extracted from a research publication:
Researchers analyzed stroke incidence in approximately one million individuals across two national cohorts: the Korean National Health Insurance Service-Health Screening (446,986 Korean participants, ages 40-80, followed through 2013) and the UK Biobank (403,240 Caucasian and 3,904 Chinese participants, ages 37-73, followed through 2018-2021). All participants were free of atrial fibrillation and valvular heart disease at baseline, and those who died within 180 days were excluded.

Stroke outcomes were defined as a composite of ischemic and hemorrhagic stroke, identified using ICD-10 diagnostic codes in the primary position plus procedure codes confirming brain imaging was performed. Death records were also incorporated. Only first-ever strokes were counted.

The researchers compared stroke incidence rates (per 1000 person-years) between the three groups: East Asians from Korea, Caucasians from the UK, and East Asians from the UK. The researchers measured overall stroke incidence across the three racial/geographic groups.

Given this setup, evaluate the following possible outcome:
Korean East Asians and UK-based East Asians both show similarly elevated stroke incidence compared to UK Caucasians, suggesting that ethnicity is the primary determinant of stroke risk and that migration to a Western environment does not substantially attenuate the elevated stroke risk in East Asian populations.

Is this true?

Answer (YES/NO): NO